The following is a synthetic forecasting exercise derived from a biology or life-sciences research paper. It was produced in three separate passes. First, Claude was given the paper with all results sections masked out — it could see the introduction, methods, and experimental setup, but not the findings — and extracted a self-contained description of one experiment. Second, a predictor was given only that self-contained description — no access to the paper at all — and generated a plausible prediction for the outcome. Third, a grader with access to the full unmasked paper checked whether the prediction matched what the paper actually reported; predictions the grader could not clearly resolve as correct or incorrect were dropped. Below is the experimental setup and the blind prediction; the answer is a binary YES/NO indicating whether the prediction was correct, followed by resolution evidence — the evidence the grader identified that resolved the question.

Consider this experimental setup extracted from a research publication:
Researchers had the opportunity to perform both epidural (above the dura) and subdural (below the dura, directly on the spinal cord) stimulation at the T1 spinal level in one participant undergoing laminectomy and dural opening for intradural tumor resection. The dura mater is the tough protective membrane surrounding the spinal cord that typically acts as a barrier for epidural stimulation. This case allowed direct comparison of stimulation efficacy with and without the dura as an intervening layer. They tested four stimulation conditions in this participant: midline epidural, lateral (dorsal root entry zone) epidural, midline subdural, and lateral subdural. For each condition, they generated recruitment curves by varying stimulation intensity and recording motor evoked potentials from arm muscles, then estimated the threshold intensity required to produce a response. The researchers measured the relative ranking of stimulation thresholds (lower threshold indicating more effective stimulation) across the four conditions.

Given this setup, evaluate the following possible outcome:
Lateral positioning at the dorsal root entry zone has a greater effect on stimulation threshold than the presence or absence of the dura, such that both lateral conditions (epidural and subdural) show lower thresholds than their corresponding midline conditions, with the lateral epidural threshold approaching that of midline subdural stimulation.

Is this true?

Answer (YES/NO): NO